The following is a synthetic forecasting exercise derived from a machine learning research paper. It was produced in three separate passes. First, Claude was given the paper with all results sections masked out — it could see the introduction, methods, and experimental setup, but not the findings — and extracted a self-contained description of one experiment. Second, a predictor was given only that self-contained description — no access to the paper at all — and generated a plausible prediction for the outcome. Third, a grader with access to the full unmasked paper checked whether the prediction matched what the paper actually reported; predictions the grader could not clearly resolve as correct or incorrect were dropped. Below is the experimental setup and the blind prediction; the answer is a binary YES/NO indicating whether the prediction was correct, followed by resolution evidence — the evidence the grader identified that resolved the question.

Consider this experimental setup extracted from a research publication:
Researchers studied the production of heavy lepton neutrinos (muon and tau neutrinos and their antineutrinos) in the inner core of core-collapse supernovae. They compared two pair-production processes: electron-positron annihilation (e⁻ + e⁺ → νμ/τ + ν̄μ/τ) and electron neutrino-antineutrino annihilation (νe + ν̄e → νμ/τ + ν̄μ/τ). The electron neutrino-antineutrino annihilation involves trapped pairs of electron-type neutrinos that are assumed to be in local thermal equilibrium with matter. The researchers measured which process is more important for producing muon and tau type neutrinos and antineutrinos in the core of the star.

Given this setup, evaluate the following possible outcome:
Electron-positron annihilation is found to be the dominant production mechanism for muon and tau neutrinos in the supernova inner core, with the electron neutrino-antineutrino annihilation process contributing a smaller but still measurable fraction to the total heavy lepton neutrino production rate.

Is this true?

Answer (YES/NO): NO